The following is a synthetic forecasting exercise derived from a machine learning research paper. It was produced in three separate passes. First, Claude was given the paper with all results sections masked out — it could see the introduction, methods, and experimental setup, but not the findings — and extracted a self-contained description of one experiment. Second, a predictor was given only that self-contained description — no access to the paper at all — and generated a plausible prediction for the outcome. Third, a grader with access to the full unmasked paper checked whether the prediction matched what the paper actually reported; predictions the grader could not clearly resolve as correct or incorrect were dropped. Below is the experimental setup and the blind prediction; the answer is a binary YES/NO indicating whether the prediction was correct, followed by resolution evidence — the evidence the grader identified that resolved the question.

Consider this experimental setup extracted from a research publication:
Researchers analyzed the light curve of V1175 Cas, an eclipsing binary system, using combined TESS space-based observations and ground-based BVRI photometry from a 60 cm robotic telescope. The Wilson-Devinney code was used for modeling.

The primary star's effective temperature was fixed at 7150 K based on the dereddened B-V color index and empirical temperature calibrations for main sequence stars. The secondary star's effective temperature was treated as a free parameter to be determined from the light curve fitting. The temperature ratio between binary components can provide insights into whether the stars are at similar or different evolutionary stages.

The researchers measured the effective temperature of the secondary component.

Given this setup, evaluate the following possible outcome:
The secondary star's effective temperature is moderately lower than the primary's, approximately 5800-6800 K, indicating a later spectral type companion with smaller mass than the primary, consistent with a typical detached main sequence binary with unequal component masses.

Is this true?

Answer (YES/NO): NO